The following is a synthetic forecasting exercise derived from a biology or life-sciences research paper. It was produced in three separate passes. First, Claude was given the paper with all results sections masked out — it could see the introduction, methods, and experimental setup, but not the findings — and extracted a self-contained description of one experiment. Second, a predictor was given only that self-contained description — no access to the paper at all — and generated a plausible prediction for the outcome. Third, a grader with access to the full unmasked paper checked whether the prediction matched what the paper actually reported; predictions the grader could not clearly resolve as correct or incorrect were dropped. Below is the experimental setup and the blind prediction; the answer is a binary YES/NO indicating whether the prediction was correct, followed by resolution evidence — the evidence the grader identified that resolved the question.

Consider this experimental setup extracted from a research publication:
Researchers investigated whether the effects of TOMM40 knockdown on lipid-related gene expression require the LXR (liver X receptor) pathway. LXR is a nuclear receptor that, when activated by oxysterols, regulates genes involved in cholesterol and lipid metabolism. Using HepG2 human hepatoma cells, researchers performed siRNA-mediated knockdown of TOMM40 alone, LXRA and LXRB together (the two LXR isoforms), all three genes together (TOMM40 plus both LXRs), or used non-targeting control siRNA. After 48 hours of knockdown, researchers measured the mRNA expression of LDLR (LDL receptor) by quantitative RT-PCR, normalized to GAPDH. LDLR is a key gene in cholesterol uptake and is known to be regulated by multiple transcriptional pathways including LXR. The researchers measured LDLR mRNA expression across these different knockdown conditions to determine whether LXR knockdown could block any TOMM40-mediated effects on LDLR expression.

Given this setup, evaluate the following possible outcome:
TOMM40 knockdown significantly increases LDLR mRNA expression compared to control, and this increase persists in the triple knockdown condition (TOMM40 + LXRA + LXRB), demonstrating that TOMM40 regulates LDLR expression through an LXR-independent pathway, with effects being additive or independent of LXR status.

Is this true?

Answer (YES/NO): NO